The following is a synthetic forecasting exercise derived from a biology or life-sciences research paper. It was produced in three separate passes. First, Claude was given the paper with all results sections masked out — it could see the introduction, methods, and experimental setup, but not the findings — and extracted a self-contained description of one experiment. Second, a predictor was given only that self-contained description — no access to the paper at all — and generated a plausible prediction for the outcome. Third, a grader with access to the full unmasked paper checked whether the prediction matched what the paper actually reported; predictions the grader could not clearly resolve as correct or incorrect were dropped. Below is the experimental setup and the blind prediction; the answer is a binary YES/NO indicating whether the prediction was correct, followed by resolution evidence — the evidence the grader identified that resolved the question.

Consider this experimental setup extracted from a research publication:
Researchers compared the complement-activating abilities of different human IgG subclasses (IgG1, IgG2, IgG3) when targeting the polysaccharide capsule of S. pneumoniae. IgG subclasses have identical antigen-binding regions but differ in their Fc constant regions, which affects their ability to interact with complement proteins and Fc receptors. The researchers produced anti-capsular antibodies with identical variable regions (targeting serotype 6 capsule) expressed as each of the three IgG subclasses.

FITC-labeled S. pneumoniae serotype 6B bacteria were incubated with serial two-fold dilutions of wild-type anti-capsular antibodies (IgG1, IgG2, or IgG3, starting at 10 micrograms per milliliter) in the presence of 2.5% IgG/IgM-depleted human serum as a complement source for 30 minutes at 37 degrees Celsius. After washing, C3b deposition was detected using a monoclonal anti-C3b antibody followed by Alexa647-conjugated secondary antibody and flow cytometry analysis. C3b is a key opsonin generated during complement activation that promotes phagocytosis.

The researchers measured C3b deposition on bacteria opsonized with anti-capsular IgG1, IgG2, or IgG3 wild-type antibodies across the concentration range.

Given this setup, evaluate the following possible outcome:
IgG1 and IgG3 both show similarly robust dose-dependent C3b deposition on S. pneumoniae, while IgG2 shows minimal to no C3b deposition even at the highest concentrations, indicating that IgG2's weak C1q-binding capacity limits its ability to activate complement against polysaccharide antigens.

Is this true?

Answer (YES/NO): NO